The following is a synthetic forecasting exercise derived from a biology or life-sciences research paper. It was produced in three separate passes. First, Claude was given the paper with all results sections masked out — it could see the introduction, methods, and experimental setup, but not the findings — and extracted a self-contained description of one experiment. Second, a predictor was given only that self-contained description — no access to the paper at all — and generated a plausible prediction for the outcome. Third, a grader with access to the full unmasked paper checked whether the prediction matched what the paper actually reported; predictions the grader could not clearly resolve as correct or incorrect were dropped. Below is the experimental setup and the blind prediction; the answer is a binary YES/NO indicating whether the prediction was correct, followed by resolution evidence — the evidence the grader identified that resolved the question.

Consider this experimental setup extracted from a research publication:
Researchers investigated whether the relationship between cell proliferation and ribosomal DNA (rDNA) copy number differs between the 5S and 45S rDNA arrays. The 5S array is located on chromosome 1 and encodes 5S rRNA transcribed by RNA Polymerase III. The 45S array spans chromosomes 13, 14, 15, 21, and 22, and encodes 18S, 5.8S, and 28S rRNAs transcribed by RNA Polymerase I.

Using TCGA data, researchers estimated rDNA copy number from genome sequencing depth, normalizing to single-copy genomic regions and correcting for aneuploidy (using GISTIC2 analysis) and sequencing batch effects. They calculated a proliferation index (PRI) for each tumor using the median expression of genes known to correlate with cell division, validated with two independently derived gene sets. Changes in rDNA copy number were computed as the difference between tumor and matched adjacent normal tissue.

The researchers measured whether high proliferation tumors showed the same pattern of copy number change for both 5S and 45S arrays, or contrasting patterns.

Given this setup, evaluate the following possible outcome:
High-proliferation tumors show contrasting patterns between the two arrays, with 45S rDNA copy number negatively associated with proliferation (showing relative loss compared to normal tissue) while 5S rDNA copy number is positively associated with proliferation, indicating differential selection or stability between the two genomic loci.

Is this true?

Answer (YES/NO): YES